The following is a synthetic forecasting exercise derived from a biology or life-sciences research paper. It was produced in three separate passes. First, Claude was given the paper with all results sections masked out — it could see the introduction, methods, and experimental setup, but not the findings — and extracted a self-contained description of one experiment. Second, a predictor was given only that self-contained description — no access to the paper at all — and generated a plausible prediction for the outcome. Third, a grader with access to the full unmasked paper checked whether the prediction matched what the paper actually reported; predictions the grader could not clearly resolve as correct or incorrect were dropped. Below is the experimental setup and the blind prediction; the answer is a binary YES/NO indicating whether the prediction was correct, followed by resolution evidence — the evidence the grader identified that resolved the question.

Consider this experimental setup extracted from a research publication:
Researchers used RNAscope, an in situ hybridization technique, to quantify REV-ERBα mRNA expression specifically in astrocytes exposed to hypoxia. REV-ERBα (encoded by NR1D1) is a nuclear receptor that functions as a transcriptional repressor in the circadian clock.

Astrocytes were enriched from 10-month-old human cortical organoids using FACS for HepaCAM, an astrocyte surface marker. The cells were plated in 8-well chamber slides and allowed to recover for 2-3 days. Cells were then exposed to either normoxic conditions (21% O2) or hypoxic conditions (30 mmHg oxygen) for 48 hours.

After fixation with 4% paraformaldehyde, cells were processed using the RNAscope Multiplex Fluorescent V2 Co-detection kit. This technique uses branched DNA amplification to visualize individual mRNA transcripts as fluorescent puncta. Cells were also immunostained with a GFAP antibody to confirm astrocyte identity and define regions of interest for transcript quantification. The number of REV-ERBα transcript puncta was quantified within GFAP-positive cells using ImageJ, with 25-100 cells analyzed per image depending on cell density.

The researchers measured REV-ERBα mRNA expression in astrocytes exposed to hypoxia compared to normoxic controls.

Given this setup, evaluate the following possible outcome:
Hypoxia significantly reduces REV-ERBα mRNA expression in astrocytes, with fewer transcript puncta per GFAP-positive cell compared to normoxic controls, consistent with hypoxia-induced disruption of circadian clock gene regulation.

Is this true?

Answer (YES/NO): NO